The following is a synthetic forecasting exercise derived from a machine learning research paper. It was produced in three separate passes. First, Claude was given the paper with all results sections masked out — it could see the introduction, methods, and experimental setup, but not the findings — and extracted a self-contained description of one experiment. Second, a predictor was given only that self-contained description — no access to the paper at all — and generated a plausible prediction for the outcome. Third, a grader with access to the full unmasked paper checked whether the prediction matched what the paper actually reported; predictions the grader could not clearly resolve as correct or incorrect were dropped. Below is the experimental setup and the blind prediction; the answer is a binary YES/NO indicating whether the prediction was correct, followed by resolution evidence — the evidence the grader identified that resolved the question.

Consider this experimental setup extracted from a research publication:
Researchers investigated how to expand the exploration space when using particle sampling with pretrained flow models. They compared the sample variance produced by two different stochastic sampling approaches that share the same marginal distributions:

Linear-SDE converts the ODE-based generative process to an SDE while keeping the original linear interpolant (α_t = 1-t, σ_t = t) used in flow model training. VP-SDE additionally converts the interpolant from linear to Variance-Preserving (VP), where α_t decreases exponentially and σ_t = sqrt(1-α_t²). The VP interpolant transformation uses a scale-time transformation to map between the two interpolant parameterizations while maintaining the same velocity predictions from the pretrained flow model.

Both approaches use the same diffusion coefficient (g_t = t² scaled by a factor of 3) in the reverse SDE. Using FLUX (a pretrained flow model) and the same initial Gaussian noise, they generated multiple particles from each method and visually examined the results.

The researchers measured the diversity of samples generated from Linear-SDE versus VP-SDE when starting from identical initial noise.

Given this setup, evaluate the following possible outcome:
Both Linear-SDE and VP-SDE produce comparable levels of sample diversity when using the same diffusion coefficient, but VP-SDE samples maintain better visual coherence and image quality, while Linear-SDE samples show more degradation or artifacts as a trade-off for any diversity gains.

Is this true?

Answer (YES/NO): NO